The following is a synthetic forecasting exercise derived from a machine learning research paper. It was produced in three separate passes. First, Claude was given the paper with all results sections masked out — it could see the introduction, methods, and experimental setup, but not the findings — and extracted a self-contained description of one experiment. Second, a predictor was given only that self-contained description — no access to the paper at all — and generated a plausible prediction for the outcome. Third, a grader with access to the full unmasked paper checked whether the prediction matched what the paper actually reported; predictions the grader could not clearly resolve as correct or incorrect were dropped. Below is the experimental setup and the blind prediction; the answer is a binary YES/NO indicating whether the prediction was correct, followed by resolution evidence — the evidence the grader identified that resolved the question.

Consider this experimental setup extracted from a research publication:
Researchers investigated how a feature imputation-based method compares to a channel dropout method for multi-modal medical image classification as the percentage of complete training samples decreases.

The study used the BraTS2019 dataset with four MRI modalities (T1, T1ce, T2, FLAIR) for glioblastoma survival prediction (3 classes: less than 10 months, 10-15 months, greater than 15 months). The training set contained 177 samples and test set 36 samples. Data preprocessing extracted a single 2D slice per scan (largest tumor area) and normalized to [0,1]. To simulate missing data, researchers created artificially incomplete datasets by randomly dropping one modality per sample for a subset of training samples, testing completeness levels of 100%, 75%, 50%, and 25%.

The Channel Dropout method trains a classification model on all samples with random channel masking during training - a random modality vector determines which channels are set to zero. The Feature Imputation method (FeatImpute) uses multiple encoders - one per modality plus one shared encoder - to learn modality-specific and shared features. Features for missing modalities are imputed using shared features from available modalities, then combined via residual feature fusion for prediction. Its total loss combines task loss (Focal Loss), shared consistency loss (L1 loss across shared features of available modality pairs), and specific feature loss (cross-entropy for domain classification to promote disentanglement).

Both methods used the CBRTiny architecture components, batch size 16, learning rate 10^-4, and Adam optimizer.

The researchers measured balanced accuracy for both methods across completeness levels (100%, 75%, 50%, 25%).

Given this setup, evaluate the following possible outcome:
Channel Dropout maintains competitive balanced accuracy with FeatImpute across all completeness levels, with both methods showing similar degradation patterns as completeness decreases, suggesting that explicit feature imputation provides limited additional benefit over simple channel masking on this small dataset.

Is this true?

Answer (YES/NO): NO